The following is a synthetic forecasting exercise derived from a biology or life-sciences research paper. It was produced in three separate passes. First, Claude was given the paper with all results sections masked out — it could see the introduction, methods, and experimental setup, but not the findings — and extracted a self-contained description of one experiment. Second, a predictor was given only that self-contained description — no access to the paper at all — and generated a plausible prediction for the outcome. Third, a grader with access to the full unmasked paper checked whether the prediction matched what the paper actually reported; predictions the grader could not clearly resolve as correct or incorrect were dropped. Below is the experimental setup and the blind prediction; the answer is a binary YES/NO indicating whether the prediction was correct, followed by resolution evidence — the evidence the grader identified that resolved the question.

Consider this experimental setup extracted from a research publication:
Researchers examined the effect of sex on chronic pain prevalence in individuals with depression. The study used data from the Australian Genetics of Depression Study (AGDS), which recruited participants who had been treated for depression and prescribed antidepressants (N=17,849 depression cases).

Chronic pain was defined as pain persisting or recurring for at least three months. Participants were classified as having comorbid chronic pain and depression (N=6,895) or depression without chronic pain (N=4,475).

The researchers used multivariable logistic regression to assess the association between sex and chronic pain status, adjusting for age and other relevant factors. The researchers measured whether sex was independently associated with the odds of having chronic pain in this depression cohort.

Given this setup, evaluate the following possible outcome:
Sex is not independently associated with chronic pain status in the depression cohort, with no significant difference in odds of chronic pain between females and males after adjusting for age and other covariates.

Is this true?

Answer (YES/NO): NO